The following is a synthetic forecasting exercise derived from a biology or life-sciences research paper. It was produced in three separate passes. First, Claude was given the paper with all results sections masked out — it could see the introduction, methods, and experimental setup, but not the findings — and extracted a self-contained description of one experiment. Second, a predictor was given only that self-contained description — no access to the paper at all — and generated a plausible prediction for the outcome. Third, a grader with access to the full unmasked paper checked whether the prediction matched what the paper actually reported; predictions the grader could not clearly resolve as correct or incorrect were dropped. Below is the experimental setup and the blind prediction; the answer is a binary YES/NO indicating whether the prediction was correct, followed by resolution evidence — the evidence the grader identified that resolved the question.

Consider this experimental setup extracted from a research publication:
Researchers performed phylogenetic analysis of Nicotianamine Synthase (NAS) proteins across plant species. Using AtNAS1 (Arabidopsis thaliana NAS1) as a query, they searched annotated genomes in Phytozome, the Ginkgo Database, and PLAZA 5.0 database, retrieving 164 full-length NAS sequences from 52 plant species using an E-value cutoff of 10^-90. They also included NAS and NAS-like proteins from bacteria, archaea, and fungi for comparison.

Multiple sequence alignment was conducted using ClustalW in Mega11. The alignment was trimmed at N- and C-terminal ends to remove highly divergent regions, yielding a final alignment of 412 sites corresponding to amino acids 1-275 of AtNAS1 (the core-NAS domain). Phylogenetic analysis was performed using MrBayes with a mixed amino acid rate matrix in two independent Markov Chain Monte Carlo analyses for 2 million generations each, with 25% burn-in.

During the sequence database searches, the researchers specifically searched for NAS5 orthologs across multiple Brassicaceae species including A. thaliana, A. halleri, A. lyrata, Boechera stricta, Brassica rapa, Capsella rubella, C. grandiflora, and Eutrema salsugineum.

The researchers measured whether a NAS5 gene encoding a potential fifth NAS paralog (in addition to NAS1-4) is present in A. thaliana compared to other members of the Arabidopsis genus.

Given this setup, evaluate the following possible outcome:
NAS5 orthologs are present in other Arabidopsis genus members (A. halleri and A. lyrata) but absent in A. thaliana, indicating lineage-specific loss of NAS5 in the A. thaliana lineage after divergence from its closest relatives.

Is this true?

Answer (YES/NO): YES